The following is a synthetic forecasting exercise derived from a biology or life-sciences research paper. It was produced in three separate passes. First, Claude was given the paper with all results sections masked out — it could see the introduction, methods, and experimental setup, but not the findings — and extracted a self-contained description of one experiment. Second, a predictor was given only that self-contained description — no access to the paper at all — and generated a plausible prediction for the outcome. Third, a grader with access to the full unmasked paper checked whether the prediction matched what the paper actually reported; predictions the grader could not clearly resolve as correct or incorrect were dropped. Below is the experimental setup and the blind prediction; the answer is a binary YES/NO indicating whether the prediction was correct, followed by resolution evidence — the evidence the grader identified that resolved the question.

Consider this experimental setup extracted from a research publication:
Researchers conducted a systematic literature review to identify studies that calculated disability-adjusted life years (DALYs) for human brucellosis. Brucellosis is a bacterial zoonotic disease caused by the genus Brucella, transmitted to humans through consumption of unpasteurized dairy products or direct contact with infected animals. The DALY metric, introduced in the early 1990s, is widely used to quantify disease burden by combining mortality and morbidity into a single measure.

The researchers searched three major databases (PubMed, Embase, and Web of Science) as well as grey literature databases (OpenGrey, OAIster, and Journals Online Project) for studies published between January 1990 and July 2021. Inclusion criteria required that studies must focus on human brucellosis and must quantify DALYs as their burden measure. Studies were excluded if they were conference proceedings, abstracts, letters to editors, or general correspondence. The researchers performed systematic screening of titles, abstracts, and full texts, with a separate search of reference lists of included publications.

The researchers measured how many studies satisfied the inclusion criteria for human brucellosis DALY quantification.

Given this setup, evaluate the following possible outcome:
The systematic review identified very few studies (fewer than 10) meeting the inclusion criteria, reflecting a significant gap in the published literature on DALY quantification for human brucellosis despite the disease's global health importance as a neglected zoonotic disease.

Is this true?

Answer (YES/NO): NO